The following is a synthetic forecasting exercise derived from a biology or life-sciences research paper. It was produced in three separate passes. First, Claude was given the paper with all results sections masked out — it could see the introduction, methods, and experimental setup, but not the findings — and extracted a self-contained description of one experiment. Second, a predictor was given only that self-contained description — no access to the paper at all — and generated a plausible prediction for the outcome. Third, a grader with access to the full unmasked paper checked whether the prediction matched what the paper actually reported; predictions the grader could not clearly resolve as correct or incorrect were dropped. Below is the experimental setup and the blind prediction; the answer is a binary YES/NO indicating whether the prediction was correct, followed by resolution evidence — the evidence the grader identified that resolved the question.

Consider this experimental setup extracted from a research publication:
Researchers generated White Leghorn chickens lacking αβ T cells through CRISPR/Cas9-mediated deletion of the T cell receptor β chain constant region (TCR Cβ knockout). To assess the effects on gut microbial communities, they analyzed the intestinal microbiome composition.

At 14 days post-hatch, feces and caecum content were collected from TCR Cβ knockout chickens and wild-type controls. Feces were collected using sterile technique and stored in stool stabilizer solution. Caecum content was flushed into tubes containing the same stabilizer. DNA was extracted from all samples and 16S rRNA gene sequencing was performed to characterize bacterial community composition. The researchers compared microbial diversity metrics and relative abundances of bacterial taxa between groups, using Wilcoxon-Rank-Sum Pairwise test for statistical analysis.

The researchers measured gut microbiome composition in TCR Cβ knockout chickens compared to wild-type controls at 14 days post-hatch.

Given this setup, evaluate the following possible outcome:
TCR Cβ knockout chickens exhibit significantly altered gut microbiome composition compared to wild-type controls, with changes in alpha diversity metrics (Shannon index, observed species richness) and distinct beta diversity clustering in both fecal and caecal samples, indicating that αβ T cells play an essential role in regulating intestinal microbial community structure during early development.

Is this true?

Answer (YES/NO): NO